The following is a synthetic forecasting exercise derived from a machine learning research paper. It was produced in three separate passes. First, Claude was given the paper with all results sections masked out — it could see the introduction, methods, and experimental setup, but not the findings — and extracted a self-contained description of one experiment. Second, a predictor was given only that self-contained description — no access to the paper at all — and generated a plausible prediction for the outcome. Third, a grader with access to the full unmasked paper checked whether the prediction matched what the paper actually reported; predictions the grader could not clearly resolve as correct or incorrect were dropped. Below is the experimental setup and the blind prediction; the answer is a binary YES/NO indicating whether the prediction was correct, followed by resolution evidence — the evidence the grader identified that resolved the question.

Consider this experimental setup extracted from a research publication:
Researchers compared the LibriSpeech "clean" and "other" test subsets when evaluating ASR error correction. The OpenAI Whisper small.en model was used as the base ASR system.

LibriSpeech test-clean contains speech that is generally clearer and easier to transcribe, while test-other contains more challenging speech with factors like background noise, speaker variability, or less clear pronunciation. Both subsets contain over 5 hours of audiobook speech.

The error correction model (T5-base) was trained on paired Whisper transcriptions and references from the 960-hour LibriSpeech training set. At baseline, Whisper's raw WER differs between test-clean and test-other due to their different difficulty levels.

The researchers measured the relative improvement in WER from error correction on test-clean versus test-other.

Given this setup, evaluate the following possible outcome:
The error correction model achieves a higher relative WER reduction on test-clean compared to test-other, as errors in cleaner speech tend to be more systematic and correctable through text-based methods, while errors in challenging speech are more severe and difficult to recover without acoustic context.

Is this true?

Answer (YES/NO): YES